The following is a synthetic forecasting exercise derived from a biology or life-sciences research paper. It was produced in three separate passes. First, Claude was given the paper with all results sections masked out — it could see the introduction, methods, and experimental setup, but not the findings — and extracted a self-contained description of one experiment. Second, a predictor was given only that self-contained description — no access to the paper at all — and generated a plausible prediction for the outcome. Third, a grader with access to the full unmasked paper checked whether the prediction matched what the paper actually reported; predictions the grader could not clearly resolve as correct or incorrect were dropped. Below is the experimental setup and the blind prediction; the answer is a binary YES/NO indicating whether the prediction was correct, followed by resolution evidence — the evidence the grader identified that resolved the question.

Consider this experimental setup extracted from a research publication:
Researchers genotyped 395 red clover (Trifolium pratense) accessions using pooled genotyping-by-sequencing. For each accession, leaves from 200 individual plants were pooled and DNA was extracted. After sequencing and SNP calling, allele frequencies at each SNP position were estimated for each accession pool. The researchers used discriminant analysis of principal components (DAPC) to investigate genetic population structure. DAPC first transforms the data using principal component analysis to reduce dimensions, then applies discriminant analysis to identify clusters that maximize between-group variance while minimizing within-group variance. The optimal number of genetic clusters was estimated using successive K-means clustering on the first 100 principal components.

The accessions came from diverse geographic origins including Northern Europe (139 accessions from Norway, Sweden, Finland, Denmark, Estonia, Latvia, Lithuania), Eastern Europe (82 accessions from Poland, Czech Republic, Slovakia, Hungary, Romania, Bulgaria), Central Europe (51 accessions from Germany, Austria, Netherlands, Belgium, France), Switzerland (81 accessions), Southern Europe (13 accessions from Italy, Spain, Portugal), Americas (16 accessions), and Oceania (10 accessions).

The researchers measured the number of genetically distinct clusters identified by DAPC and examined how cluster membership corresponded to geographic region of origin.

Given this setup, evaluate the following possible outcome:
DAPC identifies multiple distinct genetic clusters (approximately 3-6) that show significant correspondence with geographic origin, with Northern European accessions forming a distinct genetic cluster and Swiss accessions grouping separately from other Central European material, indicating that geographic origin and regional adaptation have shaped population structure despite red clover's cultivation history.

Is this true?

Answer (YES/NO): YES